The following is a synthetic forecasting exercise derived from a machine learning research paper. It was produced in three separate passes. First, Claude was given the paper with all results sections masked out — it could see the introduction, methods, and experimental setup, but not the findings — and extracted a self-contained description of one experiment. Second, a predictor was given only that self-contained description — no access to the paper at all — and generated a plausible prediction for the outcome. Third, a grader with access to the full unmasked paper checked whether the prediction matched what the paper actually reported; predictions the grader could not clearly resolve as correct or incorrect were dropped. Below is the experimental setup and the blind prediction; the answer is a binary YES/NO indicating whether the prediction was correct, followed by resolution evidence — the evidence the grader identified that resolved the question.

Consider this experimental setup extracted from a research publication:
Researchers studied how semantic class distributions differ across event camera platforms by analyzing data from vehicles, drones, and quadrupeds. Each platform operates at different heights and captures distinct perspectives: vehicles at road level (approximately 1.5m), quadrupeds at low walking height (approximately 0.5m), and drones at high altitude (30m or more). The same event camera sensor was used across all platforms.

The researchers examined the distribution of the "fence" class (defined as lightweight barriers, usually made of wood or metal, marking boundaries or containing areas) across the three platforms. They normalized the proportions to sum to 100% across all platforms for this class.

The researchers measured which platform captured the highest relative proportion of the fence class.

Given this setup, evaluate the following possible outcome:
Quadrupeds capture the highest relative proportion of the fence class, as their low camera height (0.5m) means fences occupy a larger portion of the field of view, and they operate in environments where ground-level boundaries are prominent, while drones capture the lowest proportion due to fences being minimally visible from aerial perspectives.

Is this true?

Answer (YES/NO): YES